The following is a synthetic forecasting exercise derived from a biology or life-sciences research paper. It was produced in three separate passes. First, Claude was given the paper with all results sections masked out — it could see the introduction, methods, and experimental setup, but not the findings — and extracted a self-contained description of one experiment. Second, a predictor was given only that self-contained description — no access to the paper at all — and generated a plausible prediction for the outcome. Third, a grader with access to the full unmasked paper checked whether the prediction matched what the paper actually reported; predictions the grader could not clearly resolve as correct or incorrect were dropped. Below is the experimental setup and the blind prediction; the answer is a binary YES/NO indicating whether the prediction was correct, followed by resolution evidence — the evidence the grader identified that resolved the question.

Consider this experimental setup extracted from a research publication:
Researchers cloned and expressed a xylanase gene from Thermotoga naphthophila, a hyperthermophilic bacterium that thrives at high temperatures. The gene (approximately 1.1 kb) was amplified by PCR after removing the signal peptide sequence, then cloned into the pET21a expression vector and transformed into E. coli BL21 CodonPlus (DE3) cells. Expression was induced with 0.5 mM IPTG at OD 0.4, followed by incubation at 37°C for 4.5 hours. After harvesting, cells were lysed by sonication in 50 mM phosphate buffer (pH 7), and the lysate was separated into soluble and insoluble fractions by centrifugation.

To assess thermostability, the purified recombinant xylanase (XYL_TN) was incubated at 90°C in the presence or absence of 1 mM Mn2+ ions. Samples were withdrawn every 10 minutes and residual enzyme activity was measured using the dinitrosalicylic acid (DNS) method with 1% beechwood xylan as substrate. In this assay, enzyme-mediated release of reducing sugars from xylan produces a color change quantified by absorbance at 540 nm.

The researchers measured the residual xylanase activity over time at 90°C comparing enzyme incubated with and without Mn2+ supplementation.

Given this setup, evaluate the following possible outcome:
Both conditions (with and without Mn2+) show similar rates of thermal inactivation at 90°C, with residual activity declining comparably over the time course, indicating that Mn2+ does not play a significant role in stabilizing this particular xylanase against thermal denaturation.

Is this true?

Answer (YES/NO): NO